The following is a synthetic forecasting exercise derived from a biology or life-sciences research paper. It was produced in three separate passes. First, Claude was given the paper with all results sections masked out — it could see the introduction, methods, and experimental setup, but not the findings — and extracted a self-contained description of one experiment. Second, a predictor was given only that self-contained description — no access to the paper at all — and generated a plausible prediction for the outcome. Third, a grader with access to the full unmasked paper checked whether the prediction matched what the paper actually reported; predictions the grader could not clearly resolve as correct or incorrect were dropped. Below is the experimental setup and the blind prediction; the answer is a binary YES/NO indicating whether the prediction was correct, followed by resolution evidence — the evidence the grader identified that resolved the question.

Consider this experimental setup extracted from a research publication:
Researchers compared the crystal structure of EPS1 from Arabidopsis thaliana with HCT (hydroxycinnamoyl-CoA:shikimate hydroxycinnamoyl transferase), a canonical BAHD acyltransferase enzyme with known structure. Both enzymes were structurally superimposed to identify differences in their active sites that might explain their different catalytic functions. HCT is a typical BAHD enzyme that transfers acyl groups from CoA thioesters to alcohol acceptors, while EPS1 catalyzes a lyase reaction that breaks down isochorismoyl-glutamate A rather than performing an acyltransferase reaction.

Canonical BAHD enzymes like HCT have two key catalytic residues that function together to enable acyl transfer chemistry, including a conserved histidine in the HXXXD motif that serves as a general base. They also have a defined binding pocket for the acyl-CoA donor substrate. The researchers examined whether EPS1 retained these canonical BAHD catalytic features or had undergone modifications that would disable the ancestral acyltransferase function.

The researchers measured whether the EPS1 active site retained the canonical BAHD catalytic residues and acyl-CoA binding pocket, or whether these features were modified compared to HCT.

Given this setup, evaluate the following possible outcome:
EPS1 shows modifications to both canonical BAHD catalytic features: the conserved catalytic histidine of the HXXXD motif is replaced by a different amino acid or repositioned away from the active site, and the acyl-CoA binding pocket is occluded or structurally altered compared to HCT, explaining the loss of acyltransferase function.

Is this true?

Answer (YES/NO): YES